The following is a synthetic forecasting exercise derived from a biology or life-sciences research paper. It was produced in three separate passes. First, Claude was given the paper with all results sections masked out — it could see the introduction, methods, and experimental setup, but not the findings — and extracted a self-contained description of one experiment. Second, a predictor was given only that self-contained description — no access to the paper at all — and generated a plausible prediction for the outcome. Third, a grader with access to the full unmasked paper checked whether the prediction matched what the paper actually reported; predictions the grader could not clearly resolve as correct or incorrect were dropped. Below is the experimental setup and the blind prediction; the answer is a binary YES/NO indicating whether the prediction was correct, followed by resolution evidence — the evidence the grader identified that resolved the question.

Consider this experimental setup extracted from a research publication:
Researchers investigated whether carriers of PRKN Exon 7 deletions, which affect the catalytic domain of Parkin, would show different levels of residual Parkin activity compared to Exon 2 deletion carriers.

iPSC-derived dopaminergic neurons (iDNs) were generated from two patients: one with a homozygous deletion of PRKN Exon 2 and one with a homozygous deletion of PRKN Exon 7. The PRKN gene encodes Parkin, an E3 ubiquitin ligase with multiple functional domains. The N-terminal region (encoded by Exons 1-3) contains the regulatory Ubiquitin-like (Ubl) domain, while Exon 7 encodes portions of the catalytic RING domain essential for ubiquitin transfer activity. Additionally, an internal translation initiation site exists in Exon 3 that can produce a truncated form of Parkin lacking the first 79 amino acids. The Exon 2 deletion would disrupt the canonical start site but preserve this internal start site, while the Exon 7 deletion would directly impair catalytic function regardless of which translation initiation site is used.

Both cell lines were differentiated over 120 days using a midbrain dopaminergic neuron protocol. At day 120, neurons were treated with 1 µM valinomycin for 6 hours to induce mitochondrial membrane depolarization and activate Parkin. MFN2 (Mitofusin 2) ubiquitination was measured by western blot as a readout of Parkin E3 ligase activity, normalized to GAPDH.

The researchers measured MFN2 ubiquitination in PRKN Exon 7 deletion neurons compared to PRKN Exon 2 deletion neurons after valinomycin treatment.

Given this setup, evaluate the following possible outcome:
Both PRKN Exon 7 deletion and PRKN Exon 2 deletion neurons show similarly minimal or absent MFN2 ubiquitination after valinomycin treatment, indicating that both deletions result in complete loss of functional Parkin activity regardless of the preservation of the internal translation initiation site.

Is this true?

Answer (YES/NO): NO